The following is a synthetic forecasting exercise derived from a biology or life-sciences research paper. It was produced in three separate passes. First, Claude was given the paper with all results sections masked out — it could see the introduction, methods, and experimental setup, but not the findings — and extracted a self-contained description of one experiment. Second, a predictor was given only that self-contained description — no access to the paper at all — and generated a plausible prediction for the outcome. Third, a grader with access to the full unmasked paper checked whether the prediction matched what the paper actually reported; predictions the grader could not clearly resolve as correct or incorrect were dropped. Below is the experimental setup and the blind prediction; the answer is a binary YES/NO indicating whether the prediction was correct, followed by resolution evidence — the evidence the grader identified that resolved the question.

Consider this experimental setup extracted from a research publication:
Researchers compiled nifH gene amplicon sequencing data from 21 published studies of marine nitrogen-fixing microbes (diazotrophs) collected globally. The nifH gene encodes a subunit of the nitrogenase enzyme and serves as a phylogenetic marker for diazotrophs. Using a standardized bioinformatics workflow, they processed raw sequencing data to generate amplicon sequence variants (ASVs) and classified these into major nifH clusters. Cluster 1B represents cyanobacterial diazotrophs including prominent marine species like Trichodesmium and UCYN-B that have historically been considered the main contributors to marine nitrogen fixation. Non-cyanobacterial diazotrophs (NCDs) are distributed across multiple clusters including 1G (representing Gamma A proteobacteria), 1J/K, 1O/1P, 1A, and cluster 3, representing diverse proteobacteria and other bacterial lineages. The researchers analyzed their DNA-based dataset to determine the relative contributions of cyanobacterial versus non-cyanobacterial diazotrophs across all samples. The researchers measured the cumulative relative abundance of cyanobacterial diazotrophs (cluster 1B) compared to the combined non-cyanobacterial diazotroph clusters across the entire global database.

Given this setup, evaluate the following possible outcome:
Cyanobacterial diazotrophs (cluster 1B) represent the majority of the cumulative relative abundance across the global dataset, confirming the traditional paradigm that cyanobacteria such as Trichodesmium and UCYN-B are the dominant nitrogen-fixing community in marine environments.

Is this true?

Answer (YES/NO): NO